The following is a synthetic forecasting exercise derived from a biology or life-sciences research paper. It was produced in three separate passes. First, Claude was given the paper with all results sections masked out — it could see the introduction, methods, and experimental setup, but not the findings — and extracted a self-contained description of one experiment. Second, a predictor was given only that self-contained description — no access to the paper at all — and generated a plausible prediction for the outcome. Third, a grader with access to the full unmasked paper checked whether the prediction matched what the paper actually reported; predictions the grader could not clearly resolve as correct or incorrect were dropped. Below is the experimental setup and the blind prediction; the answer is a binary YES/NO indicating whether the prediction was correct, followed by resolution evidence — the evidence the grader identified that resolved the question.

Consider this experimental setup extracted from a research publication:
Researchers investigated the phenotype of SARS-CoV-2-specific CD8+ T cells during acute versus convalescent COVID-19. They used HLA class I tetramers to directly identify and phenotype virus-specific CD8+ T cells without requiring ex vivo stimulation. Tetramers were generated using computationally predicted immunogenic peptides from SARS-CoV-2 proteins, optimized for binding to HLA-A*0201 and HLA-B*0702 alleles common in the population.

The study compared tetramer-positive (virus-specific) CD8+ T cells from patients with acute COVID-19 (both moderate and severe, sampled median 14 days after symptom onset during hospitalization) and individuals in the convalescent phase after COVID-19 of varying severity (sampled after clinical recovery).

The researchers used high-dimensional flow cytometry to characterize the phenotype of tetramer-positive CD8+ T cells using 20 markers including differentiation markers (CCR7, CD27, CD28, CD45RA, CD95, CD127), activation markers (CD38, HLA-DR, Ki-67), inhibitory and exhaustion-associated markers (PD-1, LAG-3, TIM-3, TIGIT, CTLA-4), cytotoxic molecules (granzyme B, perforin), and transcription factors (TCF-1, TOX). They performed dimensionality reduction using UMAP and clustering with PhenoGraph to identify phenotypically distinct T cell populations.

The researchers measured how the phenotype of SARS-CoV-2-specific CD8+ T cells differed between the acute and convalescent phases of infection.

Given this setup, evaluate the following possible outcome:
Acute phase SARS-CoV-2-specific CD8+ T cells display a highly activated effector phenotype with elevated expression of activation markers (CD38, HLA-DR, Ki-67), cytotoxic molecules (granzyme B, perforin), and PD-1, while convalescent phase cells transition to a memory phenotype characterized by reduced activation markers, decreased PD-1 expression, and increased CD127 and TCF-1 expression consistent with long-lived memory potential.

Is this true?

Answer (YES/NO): YES